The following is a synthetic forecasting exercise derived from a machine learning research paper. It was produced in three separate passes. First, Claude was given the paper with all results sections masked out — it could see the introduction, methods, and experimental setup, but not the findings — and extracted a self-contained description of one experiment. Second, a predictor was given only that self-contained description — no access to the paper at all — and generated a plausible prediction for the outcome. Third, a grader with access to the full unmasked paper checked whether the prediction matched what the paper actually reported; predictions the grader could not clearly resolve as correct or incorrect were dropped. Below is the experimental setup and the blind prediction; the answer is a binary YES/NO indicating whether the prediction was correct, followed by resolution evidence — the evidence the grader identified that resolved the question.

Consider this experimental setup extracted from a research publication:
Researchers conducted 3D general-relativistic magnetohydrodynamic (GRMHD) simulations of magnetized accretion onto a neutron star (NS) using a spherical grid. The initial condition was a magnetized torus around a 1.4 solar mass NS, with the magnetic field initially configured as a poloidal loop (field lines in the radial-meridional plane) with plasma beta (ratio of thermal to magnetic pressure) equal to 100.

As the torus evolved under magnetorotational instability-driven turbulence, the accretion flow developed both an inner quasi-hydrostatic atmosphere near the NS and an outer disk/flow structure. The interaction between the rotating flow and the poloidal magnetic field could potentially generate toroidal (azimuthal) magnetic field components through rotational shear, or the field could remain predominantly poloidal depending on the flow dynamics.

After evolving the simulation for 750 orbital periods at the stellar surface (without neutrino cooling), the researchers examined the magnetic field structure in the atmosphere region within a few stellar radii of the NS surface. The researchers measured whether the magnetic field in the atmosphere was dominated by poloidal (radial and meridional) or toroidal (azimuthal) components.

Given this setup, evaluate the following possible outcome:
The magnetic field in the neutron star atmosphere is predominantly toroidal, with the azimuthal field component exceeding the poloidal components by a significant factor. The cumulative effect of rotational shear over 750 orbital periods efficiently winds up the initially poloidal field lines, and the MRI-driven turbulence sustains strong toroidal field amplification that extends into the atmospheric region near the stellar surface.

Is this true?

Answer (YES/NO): NO